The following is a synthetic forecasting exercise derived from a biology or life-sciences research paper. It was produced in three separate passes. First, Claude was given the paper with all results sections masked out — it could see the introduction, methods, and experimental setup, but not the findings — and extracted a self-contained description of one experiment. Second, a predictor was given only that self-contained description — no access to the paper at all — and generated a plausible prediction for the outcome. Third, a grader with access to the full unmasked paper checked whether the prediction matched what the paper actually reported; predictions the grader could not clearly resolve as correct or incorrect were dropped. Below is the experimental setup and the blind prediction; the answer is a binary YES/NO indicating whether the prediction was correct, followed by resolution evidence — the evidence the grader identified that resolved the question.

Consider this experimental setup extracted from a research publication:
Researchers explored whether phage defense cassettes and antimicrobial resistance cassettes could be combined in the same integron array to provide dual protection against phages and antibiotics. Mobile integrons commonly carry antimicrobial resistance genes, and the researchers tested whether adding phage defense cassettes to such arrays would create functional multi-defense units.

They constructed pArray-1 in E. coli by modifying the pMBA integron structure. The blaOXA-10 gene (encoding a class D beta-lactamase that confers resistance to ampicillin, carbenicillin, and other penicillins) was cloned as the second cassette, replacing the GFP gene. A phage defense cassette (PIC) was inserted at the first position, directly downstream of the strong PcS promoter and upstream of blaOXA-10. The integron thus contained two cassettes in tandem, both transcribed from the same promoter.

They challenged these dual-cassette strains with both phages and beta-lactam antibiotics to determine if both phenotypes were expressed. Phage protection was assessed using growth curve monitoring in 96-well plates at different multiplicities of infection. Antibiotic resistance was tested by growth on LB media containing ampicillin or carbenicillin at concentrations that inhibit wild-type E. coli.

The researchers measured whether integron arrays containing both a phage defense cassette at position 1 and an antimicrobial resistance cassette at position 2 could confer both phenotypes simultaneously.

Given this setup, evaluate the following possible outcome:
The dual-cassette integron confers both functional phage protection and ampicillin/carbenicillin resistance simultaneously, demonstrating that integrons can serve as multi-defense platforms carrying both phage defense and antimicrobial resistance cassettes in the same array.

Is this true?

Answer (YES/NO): YES